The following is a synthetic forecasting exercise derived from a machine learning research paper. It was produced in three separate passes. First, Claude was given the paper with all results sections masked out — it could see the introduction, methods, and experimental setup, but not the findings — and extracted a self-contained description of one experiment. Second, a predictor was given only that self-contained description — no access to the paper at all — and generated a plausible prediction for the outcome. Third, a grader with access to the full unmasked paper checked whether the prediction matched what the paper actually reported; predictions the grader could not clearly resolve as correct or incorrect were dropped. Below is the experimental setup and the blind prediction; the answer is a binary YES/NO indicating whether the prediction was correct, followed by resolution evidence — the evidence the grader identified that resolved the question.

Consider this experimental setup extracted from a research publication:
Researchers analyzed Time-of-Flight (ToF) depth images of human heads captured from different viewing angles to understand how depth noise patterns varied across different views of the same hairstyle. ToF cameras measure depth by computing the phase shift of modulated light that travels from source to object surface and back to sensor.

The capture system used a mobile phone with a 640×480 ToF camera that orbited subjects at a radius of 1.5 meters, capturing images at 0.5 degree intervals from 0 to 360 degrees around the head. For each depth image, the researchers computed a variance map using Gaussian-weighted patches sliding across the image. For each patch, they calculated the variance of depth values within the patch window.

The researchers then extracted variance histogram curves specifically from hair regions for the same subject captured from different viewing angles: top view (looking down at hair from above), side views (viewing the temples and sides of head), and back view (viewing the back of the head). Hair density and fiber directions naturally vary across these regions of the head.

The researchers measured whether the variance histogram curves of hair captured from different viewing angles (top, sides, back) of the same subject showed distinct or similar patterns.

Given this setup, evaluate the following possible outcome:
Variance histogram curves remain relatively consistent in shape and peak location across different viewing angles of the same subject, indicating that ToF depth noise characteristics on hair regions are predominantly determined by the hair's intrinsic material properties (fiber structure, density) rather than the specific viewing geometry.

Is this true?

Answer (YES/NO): NO